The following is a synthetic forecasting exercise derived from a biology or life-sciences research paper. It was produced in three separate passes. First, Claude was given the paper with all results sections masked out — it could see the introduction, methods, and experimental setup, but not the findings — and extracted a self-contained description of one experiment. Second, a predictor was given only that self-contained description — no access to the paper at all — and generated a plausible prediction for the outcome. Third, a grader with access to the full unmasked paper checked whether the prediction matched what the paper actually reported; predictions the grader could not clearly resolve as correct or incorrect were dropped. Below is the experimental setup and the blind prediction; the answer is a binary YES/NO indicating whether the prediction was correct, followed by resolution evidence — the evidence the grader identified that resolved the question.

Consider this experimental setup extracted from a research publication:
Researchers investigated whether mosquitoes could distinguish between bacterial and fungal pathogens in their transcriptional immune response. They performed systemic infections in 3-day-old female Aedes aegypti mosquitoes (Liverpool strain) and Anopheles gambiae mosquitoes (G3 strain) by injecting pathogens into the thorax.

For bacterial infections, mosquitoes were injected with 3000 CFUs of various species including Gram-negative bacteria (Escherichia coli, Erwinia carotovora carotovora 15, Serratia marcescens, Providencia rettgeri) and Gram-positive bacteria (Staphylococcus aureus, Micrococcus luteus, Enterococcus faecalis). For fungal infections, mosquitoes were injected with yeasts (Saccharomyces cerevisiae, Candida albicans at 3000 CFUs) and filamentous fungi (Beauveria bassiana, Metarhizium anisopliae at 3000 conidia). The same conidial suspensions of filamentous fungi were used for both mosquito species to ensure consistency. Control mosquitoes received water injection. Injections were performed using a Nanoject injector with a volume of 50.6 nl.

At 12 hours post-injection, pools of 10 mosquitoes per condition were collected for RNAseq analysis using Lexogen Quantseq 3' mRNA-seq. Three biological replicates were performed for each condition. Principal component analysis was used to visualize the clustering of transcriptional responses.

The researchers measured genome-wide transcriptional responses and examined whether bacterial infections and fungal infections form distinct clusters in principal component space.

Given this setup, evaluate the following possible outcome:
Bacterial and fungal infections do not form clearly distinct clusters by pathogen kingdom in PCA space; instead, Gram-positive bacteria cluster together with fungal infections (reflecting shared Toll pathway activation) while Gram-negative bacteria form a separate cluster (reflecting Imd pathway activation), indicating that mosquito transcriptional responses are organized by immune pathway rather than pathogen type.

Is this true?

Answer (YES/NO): NO